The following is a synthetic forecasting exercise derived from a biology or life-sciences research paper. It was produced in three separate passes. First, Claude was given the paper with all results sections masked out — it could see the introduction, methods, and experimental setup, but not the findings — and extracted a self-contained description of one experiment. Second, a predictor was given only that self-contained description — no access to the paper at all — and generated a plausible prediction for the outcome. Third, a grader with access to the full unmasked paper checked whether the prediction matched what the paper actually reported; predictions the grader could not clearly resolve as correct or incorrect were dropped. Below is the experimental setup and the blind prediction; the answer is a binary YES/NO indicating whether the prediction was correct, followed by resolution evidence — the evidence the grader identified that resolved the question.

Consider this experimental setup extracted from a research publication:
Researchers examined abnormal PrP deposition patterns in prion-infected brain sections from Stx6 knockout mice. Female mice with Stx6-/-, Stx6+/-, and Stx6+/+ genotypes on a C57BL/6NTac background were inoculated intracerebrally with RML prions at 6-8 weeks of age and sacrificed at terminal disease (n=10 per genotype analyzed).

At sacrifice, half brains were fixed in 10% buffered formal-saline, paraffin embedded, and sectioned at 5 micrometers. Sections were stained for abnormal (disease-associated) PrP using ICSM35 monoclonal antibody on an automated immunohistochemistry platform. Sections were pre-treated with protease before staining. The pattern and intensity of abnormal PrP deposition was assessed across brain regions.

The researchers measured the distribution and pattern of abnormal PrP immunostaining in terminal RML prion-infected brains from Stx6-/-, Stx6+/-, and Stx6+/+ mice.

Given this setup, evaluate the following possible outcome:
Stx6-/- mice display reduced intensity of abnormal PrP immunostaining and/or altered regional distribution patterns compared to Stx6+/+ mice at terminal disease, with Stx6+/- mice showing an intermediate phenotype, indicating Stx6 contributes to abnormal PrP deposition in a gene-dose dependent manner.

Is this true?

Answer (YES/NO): NO